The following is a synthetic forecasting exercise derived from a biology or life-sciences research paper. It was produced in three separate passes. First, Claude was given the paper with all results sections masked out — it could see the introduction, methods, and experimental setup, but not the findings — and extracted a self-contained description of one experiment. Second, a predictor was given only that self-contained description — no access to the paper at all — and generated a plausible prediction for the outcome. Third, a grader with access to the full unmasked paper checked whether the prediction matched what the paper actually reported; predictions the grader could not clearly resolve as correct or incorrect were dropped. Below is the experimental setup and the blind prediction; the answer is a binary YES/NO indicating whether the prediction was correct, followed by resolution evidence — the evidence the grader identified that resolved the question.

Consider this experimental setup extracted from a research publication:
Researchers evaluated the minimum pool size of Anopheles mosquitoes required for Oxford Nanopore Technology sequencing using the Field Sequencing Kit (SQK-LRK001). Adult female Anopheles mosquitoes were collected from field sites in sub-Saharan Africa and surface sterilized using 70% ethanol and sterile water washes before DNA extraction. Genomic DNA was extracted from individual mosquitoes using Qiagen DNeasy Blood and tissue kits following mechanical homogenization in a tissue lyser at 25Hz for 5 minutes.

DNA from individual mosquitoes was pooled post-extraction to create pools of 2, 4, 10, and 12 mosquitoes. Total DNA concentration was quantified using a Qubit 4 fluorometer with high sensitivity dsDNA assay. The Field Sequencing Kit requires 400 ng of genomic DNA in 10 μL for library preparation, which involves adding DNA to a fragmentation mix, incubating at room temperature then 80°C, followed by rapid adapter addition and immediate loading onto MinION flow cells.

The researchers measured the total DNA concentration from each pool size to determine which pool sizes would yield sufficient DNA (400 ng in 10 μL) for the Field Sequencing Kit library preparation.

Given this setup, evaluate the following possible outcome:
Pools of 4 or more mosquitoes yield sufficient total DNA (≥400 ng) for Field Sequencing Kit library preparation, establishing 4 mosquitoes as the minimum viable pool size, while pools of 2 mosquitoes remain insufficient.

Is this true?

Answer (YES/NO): NO